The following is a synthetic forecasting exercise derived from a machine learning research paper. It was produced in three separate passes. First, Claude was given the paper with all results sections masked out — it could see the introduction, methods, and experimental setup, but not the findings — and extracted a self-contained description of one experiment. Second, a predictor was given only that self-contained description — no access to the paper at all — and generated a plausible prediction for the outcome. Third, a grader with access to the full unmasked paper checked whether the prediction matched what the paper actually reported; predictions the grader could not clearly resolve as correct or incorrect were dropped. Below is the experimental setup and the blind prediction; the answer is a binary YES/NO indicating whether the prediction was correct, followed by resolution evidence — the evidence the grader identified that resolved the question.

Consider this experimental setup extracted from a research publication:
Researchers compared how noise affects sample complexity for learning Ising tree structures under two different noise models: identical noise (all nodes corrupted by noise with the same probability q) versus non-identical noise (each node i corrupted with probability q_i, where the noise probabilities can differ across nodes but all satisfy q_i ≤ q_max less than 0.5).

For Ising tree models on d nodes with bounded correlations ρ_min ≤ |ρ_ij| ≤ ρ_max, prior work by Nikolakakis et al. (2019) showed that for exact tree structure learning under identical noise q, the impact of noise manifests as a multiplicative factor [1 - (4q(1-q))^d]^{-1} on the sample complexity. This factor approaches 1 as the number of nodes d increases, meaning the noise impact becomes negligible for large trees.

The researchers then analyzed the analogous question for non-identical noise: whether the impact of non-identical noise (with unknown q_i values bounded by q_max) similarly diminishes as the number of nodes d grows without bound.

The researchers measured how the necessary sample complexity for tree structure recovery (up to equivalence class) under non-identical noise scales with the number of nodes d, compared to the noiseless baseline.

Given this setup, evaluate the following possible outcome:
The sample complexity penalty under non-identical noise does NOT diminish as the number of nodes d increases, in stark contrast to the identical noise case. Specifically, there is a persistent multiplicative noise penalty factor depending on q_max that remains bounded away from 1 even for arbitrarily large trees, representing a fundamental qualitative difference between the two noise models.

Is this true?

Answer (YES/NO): YES